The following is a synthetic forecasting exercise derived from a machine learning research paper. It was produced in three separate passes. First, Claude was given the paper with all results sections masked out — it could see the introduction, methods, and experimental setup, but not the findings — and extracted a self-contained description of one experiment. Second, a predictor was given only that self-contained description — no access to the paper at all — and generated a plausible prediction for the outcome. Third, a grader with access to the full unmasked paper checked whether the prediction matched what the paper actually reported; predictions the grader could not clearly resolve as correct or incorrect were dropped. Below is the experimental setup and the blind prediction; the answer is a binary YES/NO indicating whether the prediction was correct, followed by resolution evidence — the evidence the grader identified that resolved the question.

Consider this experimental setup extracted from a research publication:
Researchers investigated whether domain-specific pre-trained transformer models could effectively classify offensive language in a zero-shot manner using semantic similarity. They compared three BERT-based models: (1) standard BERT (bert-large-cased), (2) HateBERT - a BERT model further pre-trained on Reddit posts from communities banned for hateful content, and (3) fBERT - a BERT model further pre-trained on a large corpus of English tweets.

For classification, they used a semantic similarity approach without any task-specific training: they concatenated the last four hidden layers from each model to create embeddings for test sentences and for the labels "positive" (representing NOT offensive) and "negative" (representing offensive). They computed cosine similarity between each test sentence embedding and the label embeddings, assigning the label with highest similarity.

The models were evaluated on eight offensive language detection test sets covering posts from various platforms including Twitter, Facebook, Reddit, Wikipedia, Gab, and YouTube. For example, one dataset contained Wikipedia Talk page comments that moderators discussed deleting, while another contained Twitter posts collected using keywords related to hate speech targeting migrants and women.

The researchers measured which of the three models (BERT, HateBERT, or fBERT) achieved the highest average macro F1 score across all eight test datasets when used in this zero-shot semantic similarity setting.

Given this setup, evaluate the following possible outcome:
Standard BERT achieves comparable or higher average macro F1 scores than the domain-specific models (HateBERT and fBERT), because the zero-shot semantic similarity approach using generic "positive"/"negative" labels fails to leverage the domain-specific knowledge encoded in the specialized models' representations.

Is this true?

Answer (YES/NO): NO